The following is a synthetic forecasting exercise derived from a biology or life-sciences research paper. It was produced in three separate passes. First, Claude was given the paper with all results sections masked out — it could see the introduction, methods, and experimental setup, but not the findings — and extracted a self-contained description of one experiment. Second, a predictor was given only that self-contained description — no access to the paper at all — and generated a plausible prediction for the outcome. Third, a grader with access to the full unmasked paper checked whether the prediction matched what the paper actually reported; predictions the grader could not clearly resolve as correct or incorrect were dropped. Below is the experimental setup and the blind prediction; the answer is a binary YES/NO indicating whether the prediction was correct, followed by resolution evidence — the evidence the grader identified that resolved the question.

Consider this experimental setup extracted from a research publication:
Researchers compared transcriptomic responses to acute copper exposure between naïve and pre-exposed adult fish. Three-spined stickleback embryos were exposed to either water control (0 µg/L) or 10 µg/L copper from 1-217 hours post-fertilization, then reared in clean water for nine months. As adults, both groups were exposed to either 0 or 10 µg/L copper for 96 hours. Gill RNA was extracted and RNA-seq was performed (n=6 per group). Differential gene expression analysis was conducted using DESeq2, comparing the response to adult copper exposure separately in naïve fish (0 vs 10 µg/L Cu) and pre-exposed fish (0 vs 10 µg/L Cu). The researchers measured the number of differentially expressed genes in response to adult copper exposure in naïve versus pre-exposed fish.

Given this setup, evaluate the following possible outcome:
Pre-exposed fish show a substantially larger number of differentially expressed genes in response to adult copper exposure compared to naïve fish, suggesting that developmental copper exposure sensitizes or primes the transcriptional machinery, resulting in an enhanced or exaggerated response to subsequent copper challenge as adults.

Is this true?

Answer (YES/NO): NO